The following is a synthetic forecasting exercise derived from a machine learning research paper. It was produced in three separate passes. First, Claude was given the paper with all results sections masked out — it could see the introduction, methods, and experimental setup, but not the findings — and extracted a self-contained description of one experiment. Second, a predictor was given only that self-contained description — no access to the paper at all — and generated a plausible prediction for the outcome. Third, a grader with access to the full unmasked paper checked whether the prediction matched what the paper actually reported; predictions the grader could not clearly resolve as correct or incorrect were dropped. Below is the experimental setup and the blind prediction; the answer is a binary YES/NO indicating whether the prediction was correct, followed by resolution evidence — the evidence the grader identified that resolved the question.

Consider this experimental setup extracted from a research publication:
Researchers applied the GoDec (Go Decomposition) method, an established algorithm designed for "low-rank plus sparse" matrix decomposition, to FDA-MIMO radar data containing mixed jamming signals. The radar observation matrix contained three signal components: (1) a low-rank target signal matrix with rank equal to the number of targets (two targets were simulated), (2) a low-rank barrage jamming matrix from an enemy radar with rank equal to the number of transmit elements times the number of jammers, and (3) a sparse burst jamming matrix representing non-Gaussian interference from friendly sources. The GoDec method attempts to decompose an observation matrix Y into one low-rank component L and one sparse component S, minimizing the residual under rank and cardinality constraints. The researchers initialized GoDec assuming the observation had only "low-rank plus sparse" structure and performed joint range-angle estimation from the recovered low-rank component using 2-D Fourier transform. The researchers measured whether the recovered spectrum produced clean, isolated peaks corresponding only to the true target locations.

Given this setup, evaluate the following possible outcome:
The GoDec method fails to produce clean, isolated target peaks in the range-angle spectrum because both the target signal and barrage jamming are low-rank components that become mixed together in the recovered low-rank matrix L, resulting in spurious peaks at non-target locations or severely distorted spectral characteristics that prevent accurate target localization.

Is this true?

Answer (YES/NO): YES